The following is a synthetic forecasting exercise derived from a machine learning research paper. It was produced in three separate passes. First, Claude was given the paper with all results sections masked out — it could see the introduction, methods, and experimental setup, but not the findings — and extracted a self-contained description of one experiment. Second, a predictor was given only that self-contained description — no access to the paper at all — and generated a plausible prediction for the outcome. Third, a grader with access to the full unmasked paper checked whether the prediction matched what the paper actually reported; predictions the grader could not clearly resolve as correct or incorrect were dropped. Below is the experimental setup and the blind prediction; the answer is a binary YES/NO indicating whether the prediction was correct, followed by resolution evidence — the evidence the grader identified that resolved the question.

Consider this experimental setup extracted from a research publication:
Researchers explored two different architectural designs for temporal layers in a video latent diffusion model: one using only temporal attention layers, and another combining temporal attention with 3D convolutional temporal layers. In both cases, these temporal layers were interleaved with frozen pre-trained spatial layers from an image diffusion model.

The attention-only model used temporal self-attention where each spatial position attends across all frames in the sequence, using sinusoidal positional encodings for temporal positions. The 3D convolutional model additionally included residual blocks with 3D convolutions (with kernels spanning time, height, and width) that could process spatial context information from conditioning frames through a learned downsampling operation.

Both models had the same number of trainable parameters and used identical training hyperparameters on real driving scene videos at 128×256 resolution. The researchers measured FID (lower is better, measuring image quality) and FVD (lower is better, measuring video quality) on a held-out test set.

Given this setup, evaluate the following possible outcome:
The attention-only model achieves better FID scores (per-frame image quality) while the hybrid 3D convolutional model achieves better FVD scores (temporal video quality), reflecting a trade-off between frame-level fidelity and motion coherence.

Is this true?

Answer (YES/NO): NO